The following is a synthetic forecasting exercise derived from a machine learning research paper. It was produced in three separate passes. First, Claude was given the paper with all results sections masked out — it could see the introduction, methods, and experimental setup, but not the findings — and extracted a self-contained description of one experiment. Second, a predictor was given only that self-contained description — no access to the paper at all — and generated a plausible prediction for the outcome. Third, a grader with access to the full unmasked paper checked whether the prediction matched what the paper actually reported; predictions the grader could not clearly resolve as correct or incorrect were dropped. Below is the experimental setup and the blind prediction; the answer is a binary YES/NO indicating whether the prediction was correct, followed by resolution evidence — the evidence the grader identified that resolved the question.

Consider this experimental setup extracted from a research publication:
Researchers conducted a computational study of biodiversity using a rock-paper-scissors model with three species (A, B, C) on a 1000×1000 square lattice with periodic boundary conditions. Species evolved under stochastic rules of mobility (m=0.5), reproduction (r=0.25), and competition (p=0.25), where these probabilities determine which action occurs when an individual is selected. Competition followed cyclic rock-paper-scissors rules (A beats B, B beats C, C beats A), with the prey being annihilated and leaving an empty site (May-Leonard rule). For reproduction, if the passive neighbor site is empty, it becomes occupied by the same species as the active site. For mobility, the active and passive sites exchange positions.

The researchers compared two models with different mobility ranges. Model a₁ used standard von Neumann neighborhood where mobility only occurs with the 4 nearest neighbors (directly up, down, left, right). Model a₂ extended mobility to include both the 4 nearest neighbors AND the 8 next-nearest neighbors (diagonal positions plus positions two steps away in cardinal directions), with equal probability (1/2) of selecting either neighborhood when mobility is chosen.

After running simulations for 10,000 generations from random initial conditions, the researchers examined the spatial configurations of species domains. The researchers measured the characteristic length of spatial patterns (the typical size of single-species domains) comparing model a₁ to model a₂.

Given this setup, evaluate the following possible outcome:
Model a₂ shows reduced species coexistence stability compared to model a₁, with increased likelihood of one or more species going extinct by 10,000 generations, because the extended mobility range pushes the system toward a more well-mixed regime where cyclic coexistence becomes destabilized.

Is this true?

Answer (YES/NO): YES